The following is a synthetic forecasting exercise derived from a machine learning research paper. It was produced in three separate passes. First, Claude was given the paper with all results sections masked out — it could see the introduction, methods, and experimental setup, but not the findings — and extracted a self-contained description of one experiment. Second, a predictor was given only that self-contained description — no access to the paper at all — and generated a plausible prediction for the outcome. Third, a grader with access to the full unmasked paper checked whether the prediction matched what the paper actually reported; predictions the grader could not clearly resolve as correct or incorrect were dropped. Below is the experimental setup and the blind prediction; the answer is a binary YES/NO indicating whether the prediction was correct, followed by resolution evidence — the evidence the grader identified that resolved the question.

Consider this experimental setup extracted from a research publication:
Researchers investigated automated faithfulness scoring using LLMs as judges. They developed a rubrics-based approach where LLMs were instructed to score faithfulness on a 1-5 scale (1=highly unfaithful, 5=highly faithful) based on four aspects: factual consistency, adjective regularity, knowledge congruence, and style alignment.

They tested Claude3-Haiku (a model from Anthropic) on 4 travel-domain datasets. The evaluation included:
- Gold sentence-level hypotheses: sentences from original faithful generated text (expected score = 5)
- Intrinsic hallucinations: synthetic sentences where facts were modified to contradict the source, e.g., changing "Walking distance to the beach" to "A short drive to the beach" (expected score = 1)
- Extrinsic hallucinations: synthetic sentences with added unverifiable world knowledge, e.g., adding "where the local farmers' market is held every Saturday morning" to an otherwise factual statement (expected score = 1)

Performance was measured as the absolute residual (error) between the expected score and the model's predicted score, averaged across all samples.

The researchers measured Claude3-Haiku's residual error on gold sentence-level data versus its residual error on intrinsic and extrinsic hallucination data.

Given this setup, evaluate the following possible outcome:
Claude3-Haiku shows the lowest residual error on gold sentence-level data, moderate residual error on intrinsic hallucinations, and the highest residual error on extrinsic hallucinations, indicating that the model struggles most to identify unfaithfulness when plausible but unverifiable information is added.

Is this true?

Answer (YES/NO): YES